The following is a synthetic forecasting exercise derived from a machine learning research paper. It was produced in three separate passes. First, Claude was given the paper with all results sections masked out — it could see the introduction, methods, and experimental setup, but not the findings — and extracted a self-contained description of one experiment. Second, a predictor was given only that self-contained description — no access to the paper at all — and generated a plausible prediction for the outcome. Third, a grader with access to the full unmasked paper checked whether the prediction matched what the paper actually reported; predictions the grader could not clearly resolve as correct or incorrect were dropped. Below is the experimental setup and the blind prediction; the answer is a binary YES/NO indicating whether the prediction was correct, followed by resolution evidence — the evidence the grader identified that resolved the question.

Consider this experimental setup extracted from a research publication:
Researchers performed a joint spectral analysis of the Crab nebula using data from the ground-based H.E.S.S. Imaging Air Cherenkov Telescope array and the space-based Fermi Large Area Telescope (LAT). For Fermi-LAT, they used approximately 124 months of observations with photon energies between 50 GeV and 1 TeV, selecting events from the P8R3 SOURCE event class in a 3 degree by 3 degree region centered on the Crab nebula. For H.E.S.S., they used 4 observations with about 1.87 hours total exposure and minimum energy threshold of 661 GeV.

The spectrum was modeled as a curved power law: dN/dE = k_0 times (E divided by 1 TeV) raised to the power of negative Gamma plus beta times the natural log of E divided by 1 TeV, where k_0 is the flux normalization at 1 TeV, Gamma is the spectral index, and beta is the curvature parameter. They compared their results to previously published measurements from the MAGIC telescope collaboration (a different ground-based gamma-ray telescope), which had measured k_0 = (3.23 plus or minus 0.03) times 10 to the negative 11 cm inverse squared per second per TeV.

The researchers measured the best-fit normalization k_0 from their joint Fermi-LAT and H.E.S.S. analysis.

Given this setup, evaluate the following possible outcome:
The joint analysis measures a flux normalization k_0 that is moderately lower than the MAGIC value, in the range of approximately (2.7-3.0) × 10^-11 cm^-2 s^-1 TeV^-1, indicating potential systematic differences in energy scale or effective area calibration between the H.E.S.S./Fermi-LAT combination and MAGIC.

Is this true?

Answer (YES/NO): NO